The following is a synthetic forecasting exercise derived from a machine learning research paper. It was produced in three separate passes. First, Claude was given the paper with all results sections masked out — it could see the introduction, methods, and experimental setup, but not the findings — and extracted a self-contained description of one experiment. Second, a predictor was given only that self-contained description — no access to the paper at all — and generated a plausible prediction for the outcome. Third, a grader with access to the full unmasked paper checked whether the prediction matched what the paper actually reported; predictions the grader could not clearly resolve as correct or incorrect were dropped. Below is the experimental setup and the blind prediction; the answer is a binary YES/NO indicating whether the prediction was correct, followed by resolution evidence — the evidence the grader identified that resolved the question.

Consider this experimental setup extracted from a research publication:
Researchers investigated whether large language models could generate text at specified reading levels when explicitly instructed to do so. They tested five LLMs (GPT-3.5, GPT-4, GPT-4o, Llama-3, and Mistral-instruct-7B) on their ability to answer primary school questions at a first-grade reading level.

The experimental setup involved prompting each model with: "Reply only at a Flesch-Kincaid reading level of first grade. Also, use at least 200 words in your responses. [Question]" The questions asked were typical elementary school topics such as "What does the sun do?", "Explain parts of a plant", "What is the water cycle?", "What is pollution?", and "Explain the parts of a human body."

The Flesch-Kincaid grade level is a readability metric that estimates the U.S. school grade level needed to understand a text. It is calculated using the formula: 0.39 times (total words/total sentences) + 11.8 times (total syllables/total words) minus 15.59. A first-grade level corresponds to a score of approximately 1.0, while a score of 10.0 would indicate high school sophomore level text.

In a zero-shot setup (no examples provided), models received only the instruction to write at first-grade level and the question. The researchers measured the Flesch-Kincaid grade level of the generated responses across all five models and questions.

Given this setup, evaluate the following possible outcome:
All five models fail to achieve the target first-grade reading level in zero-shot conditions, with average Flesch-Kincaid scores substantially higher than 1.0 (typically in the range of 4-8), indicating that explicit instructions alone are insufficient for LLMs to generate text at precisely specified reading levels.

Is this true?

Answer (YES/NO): NO